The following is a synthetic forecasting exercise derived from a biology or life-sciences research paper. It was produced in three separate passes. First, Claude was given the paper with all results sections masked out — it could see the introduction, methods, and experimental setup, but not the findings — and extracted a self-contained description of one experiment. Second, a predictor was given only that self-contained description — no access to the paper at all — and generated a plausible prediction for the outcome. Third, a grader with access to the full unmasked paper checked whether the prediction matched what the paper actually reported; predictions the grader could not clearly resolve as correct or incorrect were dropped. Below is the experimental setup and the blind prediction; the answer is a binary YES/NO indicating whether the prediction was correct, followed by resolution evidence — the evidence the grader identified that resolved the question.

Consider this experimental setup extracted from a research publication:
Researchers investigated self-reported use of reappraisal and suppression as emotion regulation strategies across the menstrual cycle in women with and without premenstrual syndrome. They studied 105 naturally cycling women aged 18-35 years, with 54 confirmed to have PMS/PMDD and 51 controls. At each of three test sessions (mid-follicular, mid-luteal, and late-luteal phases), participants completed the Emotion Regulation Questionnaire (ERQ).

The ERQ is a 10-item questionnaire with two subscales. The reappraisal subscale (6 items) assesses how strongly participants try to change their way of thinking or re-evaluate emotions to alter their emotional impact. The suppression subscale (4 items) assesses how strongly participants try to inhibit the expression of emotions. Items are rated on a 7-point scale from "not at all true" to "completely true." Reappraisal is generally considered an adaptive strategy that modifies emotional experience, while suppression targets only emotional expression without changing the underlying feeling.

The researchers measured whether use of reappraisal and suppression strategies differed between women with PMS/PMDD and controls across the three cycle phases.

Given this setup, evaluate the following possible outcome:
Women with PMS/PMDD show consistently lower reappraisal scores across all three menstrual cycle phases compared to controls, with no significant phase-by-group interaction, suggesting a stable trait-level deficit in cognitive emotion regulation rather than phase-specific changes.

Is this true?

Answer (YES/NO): NO